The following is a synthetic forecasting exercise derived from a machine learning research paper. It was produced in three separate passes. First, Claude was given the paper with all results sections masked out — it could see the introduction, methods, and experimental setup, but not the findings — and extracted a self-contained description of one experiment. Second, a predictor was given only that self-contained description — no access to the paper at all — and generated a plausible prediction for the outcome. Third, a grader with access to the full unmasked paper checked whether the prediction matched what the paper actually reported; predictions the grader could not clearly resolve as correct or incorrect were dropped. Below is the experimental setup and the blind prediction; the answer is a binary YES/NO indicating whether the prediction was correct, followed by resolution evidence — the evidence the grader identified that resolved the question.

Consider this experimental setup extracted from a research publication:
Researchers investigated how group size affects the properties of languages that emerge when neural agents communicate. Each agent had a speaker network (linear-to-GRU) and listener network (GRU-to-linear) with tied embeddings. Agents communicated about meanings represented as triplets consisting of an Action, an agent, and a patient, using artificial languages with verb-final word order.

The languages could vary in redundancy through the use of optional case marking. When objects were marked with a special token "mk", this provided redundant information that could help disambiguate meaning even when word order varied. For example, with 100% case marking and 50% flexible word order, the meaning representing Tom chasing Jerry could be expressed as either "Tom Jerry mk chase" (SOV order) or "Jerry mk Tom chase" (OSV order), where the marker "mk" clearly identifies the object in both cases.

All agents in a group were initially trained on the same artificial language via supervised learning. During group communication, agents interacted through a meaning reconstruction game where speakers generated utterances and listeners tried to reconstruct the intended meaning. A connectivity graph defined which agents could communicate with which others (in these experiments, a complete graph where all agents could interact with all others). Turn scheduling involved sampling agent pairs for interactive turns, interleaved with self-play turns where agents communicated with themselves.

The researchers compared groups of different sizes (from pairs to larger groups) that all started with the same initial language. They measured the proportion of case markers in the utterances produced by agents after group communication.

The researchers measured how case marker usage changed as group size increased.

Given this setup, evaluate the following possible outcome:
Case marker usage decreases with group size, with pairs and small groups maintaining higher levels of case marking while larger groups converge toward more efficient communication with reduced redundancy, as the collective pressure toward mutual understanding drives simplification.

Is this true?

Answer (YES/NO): YES